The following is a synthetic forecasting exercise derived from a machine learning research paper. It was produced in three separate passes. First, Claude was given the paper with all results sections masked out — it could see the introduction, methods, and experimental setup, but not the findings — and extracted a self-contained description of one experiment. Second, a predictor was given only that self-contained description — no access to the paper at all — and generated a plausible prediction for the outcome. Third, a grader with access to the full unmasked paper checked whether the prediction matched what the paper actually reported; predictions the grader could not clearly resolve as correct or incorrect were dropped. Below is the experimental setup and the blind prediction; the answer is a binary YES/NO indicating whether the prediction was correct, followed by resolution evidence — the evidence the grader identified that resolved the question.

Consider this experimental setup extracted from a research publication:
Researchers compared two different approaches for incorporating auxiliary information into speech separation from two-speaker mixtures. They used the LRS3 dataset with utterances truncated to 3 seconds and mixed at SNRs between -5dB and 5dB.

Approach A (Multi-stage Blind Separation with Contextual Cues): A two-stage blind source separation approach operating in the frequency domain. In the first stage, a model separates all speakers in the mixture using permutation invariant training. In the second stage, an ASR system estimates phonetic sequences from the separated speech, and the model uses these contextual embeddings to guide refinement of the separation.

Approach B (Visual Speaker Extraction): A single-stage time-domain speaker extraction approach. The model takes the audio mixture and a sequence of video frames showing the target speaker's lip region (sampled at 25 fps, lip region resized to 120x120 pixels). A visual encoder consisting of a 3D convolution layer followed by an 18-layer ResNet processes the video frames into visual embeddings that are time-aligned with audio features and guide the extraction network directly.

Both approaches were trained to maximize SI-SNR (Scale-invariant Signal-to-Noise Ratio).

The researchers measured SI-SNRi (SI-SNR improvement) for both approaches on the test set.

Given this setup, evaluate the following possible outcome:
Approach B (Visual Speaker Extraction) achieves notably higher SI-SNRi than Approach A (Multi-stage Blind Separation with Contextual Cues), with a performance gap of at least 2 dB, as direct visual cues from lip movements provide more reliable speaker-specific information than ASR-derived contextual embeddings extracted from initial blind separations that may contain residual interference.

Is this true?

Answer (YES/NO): NO